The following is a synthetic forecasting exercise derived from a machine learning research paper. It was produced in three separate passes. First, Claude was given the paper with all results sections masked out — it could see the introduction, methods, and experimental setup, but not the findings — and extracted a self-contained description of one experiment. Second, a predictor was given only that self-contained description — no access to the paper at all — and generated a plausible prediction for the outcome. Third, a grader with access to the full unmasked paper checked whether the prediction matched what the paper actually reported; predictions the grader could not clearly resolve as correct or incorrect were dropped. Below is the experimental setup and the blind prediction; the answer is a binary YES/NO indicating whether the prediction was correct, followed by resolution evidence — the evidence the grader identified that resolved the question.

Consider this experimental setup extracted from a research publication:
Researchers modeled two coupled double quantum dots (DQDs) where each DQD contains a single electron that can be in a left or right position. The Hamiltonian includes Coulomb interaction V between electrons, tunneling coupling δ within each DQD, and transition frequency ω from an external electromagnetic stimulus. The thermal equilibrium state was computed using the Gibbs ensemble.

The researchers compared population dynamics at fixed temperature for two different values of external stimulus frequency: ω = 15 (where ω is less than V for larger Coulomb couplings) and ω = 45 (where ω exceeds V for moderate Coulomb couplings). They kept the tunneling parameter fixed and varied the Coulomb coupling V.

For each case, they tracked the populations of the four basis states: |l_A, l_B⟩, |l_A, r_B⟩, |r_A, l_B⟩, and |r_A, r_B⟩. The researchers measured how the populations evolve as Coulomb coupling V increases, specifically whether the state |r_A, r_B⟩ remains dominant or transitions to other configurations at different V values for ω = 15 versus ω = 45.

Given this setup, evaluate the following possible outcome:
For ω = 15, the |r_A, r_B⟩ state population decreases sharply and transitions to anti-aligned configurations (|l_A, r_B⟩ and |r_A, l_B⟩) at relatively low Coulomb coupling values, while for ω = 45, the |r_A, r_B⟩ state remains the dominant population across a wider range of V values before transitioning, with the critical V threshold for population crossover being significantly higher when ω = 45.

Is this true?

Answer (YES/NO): YES